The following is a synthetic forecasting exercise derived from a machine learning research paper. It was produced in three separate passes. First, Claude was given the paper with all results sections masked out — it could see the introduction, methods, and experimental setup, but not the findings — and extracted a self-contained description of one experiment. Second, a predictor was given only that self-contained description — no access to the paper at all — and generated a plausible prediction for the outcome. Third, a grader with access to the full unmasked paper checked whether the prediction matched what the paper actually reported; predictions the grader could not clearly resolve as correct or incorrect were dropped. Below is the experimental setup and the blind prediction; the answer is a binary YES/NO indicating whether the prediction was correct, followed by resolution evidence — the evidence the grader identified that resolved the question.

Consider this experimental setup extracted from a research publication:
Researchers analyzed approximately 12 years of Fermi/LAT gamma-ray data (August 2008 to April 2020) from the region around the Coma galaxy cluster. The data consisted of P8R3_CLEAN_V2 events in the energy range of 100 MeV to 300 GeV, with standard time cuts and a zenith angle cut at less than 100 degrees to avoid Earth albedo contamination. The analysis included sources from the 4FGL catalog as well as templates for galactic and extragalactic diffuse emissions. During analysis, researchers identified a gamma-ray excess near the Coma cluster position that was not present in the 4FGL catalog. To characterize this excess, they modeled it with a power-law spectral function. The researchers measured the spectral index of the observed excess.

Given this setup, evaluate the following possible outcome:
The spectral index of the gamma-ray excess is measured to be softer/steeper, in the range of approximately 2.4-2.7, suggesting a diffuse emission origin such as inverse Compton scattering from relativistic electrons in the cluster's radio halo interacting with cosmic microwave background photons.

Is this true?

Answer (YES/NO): NO